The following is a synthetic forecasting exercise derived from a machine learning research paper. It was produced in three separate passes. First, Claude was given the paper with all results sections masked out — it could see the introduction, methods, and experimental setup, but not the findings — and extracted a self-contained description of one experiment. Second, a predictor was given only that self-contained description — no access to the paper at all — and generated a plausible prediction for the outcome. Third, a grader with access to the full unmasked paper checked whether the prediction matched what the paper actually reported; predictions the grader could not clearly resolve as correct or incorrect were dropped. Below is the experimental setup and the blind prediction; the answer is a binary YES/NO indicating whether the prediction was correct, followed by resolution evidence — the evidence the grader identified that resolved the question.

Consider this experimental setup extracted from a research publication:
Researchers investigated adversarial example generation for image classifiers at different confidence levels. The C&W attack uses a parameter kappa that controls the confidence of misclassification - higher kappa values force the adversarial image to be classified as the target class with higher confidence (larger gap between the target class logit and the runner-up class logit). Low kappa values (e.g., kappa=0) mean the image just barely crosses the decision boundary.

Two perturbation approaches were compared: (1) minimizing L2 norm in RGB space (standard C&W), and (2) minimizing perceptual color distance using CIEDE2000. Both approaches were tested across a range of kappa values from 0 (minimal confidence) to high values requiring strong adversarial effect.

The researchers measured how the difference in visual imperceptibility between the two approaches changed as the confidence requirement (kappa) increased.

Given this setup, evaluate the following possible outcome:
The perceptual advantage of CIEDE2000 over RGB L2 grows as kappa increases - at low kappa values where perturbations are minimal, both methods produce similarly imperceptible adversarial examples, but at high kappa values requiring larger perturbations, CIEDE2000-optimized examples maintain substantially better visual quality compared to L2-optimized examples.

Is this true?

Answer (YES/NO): YES